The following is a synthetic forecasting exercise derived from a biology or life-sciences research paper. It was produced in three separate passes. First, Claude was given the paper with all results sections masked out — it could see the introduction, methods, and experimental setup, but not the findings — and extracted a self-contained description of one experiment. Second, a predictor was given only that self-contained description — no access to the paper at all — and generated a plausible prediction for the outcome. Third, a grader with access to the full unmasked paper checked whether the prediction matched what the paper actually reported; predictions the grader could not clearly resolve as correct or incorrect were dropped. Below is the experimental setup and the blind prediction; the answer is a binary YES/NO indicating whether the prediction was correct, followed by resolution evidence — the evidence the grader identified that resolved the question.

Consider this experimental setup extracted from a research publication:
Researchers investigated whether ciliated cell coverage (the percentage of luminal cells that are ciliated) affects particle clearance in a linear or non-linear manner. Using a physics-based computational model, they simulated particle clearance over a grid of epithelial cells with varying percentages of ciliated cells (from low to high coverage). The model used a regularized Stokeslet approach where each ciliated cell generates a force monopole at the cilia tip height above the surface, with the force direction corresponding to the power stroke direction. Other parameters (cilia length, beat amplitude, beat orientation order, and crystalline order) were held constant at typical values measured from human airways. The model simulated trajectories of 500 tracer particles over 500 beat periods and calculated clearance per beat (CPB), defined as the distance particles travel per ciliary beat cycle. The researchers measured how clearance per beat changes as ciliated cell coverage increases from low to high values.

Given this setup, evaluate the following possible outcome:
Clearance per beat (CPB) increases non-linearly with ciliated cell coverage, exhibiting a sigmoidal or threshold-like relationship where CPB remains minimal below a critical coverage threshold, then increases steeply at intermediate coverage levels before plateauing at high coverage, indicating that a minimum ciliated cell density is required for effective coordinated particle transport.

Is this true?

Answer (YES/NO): NO